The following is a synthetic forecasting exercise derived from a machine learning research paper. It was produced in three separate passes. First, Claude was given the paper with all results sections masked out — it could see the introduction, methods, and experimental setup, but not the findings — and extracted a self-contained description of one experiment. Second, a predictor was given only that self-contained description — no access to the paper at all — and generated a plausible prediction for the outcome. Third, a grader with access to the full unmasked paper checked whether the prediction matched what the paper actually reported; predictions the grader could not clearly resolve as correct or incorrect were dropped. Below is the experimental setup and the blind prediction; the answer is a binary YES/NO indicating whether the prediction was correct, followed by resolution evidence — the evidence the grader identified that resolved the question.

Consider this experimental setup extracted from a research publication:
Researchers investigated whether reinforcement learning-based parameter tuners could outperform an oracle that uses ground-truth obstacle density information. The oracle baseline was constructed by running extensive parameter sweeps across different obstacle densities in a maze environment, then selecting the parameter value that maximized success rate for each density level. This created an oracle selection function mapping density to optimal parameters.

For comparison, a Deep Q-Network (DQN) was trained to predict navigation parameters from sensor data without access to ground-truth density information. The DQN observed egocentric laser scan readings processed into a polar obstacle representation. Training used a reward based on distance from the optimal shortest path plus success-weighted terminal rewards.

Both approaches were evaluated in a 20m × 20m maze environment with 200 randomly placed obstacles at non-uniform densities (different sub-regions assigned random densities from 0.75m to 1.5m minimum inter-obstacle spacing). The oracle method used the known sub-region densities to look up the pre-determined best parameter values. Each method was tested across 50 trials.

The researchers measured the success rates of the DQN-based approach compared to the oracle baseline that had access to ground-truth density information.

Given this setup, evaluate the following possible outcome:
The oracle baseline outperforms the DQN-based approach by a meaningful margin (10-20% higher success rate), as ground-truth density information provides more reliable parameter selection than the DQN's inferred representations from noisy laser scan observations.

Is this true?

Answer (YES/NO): NO